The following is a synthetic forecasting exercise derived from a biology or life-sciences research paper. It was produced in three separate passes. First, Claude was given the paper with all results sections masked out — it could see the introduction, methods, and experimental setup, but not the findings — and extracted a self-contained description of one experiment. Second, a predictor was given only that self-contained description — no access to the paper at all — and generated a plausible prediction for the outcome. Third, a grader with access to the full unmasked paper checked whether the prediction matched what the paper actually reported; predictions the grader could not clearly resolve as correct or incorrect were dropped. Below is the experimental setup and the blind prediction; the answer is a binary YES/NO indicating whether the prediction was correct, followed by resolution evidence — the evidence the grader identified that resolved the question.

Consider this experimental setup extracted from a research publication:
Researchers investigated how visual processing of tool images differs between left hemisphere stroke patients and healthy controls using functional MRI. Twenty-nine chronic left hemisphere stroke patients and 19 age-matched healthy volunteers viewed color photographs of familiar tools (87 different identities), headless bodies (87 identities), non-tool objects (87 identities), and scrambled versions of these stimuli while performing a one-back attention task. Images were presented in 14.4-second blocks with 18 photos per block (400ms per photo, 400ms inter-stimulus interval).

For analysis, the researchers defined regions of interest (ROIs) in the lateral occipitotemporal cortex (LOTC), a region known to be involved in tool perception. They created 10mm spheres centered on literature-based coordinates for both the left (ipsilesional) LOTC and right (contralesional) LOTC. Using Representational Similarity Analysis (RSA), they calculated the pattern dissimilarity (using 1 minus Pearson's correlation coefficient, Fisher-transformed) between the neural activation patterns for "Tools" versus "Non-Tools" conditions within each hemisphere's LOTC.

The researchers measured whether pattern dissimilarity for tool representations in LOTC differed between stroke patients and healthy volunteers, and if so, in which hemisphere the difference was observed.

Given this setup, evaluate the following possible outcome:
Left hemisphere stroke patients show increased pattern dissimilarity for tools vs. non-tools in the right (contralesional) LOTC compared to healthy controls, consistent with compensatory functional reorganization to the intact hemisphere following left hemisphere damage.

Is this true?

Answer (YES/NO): NO